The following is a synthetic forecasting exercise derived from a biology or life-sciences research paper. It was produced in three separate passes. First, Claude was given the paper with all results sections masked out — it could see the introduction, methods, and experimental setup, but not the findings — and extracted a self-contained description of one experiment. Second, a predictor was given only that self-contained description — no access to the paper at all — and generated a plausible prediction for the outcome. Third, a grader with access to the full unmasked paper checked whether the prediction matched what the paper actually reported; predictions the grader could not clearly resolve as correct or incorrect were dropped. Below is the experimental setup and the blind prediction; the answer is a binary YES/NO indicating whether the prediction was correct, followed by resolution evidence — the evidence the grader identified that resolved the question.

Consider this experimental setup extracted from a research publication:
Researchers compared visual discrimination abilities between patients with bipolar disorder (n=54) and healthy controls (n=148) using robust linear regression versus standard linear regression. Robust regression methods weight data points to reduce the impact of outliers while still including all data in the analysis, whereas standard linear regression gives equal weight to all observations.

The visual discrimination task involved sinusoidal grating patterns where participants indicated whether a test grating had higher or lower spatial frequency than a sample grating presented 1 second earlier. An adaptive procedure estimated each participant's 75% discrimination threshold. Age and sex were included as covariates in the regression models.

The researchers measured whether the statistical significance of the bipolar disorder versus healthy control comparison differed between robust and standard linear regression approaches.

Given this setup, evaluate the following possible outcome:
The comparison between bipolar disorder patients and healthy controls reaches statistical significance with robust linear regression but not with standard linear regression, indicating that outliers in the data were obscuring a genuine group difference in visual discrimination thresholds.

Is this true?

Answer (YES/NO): YES